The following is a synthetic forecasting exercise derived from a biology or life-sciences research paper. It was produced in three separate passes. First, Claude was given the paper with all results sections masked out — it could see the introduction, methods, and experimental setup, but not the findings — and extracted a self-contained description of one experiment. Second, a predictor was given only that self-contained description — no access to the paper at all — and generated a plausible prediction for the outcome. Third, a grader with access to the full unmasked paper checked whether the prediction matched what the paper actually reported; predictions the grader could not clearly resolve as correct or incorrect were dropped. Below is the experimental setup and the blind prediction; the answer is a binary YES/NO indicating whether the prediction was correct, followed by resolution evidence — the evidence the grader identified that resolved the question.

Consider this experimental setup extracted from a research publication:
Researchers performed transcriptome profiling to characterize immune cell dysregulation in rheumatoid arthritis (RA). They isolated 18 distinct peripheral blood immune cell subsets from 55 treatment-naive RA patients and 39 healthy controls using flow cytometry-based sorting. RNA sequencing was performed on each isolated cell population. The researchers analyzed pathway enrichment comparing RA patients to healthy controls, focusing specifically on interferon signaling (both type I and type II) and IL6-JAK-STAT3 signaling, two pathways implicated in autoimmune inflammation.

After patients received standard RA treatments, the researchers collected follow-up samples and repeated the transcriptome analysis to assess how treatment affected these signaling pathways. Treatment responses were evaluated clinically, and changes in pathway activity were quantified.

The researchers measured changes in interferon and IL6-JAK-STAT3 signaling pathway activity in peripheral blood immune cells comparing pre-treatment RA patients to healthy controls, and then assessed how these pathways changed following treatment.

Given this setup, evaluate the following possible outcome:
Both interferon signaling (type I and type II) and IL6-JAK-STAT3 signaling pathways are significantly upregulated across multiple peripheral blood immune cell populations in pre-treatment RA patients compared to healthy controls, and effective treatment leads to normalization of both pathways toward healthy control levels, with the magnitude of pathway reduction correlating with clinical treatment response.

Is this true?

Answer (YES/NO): NO